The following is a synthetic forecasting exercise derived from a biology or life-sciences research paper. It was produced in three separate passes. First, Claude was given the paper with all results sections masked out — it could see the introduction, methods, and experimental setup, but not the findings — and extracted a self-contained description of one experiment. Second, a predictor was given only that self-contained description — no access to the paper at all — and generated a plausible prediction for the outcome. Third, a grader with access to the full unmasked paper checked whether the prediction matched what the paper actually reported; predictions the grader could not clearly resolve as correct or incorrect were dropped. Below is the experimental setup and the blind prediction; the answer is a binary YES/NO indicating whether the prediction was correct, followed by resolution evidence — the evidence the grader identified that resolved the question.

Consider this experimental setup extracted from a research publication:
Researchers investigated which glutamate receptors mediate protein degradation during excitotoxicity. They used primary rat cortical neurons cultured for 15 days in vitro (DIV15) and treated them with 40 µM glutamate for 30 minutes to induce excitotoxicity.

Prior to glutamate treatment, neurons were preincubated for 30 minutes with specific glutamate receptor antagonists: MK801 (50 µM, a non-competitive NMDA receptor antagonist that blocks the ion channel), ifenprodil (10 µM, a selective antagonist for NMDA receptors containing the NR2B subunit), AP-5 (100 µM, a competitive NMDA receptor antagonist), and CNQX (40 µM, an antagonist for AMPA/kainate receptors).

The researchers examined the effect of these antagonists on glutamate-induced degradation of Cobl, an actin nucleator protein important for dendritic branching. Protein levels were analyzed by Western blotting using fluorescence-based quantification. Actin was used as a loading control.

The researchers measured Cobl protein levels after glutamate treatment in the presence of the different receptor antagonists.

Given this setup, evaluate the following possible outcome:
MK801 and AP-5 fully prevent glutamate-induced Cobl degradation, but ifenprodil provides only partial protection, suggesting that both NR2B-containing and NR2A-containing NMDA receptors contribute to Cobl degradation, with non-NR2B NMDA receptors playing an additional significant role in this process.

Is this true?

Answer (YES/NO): NO